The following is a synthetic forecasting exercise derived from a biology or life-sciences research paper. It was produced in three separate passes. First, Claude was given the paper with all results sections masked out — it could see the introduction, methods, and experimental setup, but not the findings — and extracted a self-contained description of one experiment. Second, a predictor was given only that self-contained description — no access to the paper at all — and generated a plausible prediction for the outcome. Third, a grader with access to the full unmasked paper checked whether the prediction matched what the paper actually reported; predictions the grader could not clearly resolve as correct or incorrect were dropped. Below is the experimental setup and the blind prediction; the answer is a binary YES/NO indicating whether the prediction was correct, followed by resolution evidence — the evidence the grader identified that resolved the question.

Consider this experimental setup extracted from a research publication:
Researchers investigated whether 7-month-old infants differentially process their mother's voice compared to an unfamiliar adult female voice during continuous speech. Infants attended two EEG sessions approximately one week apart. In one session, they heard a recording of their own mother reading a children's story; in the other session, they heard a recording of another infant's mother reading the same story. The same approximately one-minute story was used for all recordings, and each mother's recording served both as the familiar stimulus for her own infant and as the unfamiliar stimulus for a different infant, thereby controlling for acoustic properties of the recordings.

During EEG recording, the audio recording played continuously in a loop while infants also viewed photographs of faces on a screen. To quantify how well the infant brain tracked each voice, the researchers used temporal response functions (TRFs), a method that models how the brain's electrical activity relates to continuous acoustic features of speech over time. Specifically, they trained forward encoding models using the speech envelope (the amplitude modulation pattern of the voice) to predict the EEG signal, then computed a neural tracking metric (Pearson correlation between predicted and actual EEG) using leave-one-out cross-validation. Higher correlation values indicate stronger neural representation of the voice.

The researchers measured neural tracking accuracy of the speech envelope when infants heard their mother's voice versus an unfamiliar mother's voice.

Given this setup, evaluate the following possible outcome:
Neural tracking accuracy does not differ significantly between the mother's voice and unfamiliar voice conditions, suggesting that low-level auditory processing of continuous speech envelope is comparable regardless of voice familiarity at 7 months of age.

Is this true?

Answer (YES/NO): NO